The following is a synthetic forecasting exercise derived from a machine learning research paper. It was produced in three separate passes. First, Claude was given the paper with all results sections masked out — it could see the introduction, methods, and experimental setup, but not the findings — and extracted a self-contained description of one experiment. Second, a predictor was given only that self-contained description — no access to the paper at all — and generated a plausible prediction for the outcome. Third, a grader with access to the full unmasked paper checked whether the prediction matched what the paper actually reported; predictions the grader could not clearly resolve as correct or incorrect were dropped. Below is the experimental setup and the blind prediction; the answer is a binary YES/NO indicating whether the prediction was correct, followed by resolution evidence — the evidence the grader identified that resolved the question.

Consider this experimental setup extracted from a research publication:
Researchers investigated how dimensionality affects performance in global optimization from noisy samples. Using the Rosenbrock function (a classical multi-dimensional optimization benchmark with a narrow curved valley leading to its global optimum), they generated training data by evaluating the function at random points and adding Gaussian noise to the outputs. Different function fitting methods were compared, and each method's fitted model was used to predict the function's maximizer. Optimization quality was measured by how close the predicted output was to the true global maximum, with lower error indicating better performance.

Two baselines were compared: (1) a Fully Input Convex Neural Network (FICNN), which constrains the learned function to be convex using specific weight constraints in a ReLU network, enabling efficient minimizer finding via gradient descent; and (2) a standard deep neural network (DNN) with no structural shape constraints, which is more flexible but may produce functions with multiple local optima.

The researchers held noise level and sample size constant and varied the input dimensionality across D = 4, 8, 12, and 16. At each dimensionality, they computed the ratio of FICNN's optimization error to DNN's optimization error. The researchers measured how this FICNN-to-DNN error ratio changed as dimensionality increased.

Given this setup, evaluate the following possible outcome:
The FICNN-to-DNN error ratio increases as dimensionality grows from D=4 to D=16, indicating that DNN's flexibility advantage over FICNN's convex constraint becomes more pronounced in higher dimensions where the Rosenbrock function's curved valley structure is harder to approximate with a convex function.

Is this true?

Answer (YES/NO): NO